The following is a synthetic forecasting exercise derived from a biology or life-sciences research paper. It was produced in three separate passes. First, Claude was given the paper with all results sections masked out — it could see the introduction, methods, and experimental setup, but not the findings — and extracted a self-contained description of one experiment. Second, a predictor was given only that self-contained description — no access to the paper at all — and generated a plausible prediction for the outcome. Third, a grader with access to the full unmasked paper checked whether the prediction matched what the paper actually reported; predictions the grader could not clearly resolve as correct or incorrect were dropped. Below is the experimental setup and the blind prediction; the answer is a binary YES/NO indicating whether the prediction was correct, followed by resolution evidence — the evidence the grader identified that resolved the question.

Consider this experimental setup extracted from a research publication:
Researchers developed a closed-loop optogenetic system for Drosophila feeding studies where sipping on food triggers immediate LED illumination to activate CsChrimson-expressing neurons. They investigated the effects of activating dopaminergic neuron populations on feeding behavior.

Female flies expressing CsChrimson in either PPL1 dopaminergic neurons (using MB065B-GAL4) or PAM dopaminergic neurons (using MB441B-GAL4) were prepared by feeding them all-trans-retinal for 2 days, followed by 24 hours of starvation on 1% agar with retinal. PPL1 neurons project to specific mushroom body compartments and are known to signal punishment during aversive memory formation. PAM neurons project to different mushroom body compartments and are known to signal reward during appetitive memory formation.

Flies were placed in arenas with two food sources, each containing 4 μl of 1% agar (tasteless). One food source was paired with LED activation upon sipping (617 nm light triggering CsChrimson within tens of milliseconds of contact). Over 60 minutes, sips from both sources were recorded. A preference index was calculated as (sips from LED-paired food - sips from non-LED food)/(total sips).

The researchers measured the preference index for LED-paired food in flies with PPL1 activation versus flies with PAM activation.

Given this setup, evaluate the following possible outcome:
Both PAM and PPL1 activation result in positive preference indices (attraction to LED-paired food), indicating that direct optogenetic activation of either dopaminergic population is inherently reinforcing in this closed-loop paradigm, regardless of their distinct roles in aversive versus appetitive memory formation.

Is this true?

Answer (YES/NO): NO